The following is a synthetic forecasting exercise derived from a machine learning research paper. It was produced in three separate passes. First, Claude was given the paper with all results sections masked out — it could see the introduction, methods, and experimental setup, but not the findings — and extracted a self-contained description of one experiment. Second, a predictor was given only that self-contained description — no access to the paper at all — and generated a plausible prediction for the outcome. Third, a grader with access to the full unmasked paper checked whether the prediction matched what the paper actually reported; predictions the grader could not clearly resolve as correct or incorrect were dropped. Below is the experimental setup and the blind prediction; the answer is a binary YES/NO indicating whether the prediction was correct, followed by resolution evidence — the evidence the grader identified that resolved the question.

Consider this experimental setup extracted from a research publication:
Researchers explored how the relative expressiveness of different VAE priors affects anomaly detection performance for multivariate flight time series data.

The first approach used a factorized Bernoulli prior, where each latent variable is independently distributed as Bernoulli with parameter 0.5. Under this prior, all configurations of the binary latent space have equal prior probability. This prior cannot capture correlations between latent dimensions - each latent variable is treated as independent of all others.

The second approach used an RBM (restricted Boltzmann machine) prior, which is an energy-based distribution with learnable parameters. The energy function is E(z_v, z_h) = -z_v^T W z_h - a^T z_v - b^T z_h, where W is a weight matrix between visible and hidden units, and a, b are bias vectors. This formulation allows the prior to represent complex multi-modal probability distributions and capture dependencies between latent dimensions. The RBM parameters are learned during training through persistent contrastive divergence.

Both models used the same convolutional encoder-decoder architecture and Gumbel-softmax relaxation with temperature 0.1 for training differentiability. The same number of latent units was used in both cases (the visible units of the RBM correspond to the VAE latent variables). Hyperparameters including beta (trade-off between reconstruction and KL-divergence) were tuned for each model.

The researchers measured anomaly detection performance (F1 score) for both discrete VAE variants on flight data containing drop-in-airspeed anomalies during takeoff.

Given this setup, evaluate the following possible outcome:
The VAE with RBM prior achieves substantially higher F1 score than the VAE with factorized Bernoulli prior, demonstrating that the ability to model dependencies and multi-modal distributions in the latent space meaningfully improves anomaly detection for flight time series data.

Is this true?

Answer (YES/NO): YES